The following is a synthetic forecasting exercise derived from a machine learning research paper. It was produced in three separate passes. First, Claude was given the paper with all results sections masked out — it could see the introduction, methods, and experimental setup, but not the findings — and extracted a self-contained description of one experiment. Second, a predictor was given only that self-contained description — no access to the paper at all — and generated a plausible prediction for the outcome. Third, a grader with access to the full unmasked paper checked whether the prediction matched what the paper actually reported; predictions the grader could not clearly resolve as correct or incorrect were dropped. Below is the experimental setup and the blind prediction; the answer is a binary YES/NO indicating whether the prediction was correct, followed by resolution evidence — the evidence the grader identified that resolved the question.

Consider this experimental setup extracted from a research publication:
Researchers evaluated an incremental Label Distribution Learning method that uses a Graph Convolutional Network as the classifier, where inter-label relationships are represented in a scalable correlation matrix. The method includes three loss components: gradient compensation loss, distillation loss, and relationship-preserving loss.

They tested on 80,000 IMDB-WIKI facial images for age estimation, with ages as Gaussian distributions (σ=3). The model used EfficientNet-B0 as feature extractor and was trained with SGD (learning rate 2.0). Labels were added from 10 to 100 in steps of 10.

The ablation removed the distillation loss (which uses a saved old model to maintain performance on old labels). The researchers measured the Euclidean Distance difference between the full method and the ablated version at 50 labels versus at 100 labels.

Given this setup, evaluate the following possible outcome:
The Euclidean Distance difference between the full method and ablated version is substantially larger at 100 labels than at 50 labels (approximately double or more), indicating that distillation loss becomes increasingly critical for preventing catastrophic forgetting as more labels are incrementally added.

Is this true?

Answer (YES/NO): YES